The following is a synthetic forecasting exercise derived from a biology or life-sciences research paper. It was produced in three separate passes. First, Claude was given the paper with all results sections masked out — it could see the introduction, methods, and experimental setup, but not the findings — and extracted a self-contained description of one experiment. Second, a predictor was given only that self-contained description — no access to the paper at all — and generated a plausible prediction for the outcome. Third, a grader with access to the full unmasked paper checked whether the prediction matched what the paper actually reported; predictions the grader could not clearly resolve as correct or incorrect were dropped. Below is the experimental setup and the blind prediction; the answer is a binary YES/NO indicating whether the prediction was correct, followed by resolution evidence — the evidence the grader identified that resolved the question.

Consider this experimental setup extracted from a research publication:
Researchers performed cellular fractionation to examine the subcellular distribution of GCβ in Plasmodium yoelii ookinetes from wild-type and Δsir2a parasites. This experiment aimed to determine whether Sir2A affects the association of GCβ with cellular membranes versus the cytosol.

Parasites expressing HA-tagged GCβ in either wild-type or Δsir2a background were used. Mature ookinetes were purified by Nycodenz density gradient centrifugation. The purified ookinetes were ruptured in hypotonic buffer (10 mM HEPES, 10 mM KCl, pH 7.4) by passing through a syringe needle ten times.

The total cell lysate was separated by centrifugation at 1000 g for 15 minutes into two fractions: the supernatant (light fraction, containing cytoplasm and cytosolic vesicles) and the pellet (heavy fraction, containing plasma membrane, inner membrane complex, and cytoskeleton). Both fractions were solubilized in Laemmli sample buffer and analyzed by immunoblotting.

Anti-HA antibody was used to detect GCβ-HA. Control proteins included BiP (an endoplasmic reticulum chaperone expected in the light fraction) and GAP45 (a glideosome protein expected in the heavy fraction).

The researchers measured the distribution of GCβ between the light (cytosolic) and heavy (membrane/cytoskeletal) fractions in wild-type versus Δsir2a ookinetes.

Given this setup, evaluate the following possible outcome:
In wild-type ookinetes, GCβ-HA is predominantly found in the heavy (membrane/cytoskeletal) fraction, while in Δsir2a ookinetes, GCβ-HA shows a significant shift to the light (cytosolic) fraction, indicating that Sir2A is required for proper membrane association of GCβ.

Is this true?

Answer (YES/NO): YES